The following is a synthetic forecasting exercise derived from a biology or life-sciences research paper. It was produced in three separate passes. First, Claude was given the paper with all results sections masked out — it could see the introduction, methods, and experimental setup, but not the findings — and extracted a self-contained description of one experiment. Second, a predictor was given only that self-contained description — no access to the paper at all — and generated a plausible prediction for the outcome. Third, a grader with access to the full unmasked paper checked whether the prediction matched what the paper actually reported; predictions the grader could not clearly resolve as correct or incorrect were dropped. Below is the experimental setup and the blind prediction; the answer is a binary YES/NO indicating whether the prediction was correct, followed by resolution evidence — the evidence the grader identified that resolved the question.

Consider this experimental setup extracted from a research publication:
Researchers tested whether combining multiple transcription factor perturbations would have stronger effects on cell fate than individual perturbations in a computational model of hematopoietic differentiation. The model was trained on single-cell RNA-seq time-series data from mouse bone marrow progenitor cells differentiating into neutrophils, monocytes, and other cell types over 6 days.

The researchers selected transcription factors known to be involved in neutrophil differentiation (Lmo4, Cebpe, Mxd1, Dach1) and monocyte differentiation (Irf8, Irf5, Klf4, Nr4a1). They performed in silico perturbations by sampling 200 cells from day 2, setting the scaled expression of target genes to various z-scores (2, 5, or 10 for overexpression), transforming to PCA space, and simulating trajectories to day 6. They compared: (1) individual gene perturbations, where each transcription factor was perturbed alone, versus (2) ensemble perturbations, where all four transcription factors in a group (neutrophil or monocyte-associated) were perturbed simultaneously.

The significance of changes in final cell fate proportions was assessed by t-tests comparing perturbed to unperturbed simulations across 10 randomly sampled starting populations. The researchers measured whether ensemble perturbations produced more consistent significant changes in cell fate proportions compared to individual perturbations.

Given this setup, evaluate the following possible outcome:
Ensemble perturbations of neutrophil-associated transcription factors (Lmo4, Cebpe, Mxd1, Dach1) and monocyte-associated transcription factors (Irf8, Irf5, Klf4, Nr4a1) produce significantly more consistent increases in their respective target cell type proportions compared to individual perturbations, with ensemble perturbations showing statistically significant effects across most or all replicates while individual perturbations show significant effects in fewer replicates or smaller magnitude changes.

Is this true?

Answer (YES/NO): YES